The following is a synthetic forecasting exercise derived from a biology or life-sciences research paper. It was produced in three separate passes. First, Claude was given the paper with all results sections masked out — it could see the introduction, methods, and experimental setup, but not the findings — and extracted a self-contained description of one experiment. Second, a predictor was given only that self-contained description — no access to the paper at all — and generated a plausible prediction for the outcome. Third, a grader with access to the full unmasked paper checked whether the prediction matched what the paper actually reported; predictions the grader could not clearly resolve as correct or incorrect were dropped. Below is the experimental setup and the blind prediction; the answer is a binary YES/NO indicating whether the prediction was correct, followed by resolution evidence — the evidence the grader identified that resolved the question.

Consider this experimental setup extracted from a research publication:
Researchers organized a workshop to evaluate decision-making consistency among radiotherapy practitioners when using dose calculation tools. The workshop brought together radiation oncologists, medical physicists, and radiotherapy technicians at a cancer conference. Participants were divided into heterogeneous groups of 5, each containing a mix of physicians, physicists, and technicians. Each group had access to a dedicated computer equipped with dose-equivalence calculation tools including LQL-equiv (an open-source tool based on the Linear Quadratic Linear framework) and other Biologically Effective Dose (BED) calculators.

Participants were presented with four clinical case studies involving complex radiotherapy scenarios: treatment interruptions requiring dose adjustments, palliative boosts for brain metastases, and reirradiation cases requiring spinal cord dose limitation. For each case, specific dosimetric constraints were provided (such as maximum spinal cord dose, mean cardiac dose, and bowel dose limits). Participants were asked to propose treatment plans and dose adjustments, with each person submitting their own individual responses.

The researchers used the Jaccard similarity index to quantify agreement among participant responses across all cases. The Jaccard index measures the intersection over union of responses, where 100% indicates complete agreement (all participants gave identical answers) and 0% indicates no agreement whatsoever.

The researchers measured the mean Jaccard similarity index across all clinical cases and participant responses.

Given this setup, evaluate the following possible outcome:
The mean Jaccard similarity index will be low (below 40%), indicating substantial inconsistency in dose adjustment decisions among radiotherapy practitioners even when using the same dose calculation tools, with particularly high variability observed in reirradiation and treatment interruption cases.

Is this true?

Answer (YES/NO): YES